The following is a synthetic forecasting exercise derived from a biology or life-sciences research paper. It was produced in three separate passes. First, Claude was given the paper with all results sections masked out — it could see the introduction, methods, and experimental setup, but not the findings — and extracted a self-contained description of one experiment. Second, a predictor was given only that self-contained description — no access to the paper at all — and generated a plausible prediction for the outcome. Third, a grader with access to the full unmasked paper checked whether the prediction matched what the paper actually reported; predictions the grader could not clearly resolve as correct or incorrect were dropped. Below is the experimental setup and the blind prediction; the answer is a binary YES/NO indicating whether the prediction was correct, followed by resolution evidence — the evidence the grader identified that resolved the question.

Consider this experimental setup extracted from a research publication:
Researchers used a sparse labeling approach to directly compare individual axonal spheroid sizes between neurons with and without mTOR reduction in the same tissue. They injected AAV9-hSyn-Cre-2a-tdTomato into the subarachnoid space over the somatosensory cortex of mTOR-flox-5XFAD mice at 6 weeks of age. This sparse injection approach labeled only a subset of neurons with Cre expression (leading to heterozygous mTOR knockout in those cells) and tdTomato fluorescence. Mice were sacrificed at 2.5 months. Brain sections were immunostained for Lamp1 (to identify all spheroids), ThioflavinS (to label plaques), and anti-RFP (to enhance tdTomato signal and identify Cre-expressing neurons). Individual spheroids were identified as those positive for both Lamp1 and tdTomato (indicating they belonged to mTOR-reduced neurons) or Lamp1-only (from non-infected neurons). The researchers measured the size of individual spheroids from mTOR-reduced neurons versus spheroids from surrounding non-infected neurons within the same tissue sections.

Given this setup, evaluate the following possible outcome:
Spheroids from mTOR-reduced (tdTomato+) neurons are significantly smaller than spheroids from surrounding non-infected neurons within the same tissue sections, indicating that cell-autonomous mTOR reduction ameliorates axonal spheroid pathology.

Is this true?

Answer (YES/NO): YES